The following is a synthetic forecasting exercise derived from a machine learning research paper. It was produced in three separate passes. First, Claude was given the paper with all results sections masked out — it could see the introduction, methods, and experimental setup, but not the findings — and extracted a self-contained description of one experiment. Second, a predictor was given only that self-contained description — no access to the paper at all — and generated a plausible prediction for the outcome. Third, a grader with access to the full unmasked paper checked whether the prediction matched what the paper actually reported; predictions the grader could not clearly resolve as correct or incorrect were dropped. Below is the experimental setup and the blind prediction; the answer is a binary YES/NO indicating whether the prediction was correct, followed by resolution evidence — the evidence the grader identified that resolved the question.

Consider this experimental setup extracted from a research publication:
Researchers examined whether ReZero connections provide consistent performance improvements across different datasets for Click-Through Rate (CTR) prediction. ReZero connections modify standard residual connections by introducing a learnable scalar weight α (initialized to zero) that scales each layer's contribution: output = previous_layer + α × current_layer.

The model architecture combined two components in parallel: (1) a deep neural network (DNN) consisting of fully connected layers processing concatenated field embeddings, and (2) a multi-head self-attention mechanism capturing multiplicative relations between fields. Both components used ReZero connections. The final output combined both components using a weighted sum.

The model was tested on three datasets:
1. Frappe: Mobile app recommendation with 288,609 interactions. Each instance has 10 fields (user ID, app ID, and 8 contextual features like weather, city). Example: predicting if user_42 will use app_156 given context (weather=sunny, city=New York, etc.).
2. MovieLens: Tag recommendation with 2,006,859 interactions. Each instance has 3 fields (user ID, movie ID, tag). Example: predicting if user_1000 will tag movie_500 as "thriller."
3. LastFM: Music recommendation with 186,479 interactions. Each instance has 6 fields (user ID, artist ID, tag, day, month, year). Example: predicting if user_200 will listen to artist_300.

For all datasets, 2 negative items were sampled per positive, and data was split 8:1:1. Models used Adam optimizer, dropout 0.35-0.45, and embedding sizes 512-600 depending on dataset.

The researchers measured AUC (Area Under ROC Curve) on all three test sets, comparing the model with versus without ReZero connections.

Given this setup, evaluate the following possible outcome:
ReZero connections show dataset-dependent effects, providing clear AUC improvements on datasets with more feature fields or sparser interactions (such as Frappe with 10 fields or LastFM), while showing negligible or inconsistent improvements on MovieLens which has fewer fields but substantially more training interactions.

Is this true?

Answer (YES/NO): NO